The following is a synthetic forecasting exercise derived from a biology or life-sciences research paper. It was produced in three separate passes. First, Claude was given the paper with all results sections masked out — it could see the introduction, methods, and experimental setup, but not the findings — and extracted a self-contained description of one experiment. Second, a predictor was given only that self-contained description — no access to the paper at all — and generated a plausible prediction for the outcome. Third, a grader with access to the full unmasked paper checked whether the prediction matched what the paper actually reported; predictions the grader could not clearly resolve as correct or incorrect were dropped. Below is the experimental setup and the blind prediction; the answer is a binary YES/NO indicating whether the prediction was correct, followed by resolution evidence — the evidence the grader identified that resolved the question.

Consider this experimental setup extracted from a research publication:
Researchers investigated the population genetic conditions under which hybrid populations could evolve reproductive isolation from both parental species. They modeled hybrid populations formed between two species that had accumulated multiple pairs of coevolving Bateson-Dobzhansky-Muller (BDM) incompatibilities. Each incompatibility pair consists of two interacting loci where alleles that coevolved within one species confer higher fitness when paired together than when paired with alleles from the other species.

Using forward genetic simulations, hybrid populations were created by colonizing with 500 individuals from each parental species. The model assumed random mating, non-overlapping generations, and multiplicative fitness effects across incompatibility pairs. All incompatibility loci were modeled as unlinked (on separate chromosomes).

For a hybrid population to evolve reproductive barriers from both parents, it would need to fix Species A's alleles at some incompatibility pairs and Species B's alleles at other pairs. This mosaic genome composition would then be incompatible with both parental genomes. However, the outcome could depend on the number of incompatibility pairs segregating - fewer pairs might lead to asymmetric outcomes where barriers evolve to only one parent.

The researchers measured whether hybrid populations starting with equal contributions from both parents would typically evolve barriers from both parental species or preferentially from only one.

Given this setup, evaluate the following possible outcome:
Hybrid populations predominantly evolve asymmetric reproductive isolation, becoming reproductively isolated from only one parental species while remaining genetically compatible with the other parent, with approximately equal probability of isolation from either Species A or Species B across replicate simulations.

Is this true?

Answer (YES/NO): NO